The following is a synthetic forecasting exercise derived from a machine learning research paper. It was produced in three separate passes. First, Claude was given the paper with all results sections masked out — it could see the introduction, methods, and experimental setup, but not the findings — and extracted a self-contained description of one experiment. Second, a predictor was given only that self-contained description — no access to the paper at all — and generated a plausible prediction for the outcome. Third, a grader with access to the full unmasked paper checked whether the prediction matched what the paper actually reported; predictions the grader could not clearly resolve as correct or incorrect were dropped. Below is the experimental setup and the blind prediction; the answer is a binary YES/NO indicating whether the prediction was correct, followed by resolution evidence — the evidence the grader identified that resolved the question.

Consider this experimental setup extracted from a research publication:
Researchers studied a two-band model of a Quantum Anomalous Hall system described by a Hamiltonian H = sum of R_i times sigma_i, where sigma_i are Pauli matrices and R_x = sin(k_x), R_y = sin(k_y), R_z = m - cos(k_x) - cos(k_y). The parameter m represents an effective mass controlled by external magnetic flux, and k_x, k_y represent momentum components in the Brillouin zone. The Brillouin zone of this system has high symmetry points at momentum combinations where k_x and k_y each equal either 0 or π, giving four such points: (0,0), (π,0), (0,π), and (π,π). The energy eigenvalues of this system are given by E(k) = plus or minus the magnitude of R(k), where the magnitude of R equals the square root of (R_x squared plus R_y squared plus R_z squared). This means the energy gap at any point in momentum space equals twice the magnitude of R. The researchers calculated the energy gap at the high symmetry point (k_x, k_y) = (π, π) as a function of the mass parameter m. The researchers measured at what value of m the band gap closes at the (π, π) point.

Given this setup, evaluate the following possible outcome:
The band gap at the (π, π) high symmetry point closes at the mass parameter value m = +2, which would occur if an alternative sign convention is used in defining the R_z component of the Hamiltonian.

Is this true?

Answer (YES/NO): NO